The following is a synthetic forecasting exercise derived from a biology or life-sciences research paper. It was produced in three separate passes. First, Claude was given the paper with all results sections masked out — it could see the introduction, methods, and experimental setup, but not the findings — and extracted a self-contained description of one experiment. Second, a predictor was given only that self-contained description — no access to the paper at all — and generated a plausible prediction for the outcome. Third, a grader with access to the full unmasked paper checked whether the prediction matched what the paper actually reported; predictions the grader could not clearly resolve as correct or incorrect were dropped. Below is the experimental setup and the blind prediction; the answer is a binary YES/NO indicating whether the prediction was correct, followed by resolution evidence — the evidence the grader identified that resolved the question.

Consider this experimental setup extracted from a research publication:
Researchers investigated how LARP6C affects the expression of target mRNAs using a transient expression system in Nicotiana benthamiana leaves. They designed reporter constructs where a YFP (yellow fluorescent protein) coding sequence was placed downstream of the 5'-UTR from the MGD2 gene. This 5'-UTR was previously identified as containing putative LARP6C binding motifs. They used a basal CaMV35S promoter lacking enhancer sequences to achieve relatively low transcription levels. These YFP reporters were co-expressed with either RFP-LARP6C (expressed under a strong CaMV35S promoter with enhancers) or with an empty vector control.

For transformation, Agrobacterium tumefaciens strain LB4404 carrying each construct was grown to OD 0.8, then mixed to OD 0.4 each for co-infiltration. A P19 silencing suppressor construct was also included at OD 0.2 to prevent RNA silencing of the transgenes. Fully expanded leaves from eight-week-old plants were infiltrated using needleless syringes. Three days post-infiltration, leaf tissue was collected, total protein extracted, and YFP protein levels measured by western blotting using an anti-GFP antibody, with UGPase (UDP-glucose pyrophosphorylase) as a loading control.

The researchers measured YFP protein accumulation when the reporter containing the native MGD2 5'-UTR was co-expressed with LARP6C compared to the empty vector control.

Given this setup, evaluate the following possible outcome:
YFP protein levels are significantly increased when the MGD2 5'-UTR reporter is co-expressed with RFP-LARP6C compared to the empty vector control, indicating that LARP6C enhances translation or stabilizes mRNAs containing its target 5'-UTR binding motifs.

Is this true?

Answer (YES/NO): NO